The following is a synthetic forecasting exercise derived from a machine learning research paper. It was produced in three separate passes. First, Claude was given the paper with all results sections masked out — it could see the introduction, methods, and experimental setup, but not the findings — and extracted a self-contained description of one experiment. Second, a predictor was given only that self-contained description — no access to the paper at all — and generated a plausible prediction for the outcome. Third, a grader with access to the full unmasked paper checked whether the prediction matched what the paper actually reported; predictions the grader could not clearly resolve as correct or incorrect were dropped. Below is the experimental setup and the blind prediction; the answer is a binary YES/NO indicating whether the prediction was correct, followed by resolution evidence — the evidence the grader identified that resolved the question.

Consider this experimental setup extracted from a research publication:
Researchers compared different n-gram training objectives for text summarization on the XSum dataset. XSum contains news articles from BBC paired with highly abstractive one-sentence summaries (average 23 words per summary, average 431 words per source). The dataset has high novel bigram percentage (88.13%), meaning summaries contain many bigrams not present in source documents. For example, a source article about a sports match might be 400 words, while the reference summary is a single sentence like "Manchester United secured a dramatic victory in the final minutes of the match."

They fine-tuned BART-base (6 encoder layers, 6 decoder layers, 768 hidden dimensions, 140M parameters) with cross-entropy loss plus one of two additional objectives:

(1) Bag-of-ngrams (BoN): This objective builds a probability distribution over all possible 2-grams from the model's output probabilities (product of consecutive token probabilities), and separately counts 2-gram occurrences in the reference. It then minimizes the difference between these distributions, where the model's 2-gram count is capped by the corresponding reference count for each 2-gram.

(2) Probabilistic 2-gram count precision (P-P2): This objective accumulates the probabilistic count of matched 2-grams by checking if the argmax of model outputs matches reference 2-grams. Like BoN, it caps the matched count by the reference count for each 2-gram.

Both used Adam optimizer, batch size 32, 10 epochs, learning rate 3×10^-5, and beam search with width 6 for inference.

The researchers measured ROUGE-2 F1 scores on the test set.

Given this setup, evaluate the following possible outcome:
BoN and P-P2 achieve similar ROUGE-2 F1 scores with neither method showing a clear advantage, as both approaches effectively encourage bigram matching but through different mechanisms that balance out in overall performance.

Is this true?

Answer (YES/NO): NO